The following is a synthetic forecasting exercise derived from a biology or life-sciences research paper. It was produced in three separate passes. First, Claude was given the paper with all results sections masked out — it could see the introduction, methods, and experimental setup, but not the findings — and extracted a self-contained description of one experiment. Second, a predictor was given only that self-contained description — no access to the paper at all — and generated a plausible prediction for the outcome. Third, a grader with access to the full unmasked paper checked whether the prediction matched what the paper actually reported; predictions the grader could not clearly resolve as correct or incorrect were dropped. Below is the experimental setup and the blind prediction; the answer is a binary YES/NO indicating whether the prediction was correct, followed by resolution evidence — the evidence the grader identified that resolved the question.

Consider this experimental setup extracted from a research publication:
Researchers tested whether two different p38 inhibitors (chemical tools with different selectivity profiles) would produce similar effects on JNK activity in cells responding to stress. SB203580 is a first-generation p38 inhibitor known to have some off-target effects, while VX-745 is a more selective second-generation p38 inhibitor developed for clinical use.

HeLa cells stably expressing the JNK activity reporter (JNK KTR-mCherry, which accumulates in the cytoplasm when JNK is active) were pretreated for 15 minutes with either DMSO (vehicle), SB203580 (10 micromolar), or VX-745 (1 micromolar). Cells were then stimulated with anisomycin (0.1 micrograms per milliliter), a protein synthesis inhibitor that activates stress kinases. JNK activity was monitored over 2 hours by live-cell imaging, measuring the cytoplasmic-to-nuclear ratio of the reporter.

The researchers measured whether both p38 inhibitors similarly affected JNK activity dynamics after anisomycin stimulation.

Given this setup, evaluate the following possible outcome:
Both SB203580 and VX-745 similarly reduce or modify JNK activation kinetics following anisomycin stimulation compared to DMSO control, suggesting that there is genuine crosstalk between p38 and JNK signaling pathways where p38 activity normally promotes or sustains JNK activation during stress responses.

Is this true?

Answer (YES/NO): NO